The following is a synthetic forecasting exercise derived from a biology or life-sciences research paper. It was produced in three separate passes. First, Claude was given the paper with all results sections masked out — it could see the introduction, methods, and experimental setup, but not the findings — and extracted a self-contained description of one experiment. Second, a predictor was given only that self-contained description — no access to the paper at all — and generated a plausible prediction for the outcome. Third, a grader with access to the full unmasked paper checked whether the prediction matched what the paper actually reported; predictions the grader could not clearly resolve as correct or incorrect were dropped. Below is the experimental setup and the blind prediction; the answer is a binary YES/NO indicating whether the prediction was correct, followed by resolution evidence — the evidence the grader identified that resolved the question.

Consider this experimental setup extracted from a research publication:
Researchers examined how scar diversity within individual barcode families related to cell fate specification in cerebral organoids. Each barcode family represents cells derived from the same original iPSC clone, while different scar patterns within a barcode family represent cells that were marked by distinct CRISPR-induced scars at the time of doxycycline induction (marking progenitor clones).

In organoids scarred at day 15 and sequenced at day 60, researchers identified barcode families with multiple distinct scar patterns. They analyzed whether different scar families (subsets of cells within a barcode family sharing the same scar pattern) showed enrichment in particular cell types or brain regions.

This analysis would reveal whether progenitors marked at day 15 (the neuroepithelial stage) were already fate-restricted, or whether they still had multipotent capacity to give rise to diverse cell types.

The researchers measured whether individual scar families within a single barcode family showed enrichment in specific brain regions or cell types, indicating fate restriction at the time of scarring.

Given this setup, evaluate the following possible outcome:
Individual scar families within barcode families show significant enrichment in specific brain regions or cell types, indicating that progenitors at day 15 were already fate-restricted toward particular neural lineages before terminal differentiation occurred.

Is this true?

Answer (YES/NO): YES